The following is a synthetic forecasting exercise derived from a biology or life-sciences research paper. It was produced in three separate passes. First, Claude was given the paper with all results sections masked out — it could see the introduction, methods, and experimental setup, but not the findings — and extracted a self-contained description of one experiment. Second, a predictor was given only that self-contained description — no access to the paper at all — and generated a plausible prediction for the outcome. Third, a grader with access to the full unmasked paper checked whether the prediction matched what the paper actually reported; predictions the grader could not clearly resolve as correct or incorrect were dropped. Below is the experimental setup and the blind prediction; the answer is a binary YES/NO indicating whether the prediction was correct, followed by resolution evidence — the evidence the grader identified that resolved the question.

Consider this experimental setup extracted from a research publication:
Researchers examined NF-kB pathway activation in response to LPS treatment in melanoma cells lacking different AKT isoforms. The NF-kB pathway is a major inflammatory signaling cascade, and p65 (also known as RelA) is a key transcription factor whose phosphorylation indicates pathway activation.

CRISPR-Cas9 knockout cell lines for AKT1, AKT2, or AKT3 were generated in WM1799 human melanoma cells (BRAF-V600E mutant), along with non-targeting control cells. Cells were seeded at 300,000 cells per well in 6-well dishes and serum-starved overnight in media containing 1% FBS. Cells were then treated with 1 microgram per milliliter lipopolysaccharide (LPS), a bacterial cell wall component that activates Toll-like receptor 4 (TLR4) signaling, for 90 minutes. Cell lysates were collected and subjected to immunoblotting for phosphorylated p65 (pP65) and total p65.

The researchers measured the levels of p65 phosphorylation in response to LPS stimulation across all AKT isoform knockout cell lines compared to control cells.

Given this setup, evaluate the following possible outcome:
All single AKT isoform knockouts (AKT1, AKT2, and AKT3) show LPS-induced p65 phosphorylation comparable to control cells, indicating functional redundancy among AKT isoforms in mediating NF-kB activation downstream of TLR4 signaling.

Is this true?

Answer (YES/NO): NO